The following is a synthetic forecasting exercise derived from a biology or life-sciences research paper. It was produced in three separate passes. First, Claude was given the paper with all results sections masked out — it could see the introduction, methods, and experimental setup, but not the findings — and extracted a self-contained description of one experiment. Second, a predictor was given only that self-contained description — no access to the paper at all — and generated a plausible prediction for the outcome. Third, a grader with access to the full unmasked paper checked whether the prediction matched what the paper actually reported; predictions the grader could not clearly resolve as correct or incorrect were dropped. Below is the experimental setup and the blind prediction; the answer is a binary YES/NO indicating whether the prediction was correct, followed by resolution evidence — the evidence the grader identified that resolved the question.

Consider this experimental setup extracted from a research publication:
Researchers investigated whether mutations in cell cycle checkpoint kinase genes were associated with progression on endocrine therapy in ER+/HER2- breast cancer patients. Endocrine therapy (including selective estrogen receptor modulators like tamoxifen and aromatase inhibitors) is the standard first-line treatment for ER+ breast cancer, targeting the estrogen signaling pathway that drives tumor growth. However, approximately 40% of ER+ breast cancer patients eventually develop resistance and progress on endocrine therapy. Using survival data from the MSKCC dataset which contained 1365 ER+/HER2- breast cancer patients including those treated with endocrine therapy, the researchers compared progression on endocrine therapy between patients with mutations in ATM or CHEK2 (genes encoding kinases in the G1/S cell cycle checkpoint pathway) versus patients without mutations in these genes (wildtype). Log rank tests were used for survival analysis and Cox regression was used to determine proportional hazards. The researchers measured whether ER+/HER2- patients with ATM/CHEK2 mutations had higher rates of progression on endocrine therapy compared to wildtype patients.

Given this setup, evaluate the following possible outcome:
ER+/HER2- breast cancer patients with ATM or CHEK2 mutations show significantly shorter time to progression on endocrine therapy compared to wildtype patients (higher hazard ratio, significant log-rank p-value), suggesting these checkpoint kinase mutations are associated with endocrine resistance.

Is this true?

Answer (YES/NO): YES